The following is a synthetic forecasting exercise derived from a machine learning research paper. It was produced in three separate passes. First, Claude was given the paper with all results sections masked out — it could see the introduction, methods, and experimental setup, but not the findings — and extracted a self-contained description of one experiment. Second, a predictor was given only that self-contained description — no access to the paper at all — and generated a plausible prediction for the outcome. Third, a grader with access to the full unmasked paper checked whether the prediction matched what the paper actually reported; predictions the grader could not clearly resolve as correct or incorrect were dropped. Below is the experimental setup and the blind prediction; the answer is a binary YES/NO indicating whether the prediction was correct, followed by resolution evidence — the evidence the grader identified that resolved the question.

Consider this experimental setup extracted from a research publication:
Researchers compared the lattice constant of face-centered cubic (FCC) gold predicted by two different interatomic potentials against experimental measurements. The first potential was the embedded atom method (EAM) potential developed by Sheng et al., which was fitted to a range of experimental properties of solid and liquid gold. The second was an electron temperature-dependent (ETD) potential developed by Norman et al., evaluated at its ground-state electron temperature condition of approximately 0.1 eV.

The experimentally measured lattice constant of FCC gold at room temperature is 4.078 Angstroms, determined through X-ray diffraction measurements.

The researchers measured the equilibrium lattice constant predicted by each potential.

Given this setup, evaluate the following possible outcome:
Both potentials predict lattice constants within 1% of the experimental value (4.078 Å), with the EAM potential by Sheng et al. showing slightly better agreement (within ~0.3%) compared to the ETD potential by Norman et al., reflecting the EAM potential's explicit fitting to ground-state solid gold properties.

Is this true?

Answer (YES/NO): NO